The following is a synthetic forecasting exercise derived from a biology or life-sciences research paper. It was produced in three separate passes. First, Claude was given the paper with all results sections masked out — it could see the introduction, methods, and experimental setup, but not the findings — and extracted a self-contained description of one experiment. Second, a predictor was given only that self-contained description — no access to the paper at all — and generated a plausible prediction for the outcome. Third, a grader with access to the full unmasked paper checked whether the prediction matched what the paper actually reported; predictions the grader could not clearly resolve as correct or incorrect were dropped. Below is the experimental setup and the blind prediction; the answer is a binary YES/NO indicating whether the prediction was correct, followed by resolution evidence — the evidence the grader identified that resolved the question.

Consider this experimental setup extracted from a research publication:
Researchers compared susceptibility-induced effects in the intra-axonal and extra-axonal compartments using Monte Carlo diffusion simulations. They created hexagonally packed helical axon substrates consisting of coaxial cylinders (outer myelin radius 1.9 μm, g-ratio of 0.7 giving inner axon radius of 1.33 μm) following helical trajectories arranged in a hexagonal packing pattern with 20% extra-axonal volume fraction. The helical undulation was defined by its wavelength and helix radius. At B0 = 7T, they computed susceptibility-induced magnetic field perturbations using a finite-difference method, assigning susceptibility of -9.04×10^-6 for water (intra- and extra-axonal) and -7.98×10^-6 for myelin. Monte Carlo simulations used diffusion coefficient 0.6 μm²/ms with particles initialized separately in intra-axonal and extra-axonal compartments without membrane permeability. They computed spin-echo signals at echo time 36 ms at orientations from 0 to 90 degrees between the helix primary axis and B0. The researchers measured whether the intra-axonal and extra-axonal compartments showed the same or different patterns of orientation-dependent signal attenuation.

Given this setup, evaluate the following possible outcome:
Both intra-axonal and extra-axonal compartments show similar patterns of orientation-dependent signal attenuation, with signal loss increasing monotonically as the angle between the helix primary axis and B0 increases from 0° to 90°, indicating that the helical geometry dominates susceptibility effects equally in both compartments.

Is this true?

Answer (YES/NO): NO